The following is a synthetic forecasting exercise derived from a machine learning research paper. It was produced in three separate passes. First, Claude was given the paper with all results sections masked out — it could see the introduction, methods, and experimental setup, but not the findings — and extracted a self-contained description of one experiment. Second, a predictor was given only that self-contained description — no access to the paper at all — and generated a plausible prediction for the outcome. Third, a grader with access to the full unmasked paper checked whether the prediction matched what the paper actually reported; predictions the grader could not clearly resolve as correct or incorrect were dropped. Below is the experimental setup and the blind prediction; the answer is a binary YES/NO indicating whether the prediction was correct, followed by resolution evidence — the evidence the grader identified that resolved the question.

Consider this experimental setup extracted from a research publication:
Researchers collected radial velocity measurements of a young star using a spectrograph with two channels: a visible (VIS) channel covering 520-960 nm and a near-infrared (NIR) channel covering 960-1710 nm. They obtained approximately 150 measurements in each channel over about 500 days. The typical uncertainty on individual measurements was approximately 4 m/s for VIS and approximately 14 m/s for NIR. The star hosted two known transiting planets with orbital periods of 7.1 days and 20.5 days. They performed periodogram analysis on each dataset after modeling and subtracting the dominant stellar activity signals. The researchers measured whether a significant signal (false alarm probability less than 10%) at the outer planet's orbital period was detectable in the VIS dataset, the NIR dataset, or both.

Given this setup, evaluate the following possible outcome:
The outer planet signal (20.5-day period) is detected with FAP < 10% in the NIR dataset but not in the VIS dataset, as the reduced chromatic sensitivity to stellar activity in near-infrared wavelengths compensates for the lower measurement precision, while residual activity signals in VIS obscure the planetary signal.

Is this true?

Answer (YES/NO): NO